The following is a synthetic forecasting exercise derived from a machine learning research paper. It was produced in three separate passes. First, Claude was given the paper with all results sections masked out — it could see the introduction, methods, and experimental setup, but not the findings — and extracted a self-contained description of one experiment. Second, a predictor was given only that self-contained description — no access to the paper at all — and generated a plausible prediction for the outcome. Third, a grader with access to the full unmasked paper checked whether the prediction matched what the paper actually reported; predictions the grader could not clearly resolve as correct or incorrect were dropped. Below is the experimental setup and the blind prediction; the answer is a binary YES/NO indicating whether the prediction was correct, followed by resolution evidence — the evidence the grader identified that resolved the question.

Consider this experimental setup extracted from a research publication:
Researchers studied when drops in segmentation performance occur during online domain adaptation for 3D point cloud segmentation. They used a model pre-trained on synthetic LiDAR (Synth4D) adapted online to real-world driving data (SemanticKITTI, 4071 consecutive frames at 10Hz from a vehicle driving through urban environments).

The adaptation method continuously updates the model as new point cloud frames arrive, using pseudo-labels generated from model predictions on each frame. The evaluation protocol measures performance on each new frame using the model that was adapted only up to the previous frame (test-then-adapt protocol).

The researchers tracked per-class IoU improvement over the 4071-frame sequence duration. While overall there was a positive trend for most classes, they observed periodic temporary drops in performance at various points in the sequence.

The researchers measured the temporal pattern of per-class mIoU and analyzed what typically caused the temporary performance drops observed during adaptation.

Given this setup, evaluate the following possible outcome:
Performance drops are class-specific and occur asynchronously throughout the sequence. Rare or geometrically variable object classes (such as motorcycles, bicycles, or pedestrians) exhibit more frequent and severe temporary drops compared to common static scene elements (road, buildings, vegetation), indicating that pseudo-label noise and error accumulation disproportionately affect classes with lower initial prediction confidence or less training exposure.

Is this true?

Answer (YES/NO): NO